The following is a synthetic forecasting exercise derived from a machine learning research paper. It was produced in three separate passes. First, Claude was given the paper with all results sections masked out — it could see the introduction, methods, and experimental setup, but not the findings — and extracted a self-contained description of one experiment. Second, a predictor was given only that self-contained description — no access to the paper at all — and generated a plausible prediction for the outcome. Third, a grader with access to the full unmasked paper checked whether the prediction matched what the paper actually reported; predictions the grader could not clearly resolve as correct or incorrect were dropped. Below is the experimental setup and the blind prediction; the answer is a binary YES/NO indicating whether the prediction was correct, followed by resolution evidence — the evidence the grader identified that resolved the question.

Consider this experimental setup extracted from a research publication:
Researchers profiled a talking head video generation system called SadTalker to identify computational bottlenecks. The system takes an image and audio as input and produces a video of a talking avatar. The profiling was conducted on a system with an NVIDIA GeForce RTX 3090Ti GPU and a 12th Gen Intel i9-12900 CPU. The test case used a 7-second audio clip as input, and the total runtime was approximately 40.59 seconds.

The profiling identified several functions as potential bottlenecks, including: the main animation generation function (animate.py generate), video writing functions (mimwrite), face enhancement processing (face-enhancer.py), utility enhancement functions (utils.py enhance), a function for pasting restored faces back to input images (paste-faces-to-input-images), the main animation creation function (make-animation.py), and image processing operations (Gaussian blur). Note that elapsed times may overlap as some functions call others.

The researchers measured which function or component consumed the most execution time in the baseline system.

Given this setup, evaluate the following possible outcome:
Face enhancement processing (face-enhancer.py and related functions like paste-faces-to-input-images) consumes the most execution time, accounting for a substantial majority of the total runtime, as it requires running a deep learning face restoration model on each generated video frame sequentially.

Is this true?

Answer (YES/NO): NO